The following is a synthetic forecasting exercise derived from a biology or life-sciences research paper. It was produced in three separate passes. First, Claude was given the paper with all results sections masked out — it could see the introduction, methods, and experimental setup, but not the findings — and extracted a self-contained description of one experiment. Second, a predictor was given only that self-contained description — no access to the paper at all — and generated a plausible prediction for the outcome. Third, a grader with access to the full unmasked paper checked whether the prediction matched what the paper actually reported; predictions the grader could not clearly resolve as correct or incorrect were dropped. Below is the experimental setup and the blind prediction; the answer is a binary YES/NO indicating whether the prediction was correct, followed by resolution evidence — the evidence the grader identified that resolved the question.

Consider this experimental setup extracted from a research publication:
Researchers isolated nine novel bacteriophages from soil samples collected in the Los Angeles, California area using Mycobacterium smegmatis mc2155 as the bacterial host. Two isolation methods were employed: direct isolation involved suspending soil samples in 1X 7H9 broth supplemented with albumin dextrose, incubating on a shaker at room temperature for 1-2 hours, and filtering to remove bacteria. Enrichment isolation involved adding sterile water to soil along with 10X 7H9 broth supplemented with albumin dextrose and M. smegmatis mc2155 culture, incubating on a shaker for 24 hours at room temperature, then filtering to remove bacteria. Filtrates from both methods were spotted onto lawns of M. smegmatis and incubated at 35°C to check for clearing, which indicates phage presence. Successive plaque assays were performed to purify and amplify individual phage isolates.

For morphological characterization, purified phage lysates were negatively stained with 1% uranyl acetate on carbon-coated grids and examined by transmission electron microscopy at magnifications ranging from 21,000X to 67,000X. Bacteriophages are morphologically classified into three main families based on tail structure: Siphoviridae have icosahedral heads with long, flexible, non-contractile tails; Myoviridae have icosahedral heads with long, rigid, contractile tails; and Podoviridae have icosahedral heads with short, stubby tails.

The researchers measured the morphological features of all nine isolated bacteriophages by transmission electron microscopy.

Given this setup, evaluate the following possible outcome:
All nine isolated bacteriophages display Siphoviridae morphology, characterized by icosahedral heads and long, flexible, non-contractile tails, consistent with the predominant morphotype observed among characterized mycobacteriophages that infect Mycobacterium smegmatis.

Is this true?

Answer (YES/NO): YES